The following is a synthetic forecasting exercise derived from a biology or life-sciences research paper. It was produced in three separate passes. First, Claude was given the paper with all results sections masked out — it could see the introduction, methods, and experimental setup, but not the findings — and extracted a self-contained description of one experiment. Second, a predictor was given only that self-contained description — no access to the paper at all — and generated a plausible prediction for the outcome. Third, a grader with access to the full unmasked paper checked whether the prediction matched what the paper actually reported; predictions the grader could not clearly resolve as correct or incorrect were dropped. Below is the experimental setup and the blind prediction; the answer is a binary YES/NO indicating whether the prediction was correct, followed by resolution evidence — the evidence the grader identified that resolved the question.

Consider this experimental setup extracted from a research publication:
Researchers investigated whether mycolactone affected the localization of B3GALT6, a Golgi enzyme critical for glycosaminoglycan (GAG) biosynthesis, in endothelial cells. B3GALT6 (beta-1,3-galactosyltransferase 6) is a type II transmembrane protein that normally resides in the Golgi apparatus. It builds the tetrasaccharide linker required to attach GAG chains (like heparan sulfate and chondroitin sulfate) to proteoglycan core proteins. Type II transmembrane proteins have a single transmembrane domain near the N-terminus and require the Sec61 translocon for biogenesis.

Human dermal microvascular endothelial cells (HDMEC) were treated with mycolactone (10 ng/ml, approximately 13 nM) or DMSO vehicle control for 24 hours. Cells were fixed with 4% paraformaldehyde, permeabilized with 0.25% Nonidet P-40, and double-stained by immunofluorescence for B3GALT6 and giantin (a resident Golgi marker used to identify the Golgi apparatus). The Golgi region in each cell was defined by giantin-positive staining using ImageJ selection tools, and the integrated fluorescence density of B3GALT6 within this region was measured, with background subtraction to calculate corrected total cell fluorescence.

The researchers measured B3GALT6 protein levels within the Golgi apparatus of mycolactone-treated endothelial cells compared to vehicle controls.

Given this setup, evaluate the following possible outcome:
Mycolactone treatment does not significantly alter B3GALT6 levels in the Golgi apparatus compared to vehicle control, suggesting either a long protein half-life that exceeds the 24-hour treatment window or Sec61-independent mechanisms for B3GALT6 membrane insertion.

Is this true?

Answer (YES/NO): NO